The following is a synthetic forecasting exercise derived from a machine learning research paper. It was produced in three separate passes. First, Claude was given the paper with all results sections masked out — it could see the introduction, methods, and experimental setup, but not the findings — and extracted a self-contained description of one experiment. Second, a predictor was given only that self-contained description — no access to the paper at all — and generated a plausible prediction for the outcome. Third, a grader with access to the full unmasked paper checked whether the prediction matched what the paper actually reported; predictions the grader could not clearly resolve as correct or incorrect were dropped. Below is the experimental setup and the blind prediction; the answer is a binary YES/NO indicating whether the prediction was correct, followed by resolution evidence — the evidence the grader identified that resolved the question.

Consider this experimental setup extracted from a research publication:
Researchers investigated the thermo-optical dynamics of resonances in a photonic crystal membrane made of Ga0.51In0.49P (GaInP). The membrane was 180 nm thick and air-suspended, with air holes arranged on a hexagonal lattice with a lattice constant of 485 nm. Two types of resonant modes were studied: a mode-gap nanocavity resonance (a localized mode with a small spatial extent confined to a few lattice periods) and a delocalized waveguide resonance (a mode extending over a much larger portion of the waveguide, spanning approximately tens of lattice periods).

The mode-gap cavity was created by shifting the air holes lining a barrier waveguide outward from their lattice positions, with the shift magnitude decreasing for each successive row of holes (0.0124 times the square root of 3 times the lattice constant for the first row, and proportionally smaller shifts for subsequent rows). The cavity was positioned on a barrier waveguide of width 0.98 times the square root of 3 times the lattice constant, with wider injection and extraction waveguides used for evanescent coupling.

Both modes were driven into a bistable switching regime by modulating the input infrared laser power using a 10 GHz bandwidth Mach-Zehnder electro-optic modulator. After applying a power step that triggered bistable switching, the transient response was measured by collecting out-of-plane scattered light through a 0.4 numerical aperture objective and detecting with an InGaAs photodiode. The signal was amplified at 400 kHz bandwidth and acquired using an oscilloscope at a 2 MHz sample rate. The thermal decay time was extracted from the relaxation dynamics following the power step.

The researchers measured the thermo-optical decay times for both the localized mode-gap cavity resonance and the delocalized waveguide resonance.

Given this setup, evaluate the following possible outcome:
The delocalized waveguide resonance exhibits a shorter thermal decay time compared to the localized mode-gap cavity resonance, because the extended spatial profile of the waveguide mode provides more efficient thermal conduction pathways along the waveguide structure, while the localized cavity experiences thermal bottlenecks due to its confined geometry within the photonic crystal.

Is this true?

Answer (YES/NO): NO